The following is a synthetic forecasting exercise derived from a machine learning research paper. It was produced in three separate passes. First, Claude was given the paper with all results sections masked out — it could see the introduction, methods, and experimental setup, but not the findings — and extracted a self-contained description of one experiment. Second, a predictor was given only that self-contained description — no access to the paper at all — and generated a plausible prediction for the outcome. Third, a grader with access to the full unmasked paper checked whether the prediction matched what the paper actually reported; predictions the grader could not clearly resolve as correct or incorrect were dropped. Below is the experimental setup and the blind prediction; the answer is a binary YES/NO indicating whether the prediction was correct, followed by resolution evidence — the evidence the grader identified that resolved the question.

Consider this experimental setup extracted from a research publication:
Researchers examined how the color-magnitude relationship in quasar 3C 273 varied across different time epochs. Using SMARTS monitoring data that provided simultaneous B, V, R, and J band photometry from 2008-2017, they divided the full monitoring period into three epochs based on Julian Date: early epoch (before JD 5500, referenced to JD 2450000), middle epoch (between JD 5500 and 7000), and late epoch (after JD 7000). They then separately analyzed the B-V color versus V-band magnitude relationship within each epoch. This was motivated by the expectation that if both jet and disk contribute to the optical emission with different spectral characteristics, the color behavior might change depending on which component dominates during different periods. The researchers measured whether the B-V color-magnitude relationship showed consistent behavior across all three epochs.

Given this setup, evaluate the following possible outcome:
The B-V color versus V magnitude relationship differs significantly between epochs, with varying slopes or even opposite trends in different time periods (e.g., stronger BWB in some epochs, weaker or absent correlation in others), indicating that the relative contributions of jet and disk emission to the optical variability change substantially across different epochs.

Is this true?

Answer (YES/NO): YES